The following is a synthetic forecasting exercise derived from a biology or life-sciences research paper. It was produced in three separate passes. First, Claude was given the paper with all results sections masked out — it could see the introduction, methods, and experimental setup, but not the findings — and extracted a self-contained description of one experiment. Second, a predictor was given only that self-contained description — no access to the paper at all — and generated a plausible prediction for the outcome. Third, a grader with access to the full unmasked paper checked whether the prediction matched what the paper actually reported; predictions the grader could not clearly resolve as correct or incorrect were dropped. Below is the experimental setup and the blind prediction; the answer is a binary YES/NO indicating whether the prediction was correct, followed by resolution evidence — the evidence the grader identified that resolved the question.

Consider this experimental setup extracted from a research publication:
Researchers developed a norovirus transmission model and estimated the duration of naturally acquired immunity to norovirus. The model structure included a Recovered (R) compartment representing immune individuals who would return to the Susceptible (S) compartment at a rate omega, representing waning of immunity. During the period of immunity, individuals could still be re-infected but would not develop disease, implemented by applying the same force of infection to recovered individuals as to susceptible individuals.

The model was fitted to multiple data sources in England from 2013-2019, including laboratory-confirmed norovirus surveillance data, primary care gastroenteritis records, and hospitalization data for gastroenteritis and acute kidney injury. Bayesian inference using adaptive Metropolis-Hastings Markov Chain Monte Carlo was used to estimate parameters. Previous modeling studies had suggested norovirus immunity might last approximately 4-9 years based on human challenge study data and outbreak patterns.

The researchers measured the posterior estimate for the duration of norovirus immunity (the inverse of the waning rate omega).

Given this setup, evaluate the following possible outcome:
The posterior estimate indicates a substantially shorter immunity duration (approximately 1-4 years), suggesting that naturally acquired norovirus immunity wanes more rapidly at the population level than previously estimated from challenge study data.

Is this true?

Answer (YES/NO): NO